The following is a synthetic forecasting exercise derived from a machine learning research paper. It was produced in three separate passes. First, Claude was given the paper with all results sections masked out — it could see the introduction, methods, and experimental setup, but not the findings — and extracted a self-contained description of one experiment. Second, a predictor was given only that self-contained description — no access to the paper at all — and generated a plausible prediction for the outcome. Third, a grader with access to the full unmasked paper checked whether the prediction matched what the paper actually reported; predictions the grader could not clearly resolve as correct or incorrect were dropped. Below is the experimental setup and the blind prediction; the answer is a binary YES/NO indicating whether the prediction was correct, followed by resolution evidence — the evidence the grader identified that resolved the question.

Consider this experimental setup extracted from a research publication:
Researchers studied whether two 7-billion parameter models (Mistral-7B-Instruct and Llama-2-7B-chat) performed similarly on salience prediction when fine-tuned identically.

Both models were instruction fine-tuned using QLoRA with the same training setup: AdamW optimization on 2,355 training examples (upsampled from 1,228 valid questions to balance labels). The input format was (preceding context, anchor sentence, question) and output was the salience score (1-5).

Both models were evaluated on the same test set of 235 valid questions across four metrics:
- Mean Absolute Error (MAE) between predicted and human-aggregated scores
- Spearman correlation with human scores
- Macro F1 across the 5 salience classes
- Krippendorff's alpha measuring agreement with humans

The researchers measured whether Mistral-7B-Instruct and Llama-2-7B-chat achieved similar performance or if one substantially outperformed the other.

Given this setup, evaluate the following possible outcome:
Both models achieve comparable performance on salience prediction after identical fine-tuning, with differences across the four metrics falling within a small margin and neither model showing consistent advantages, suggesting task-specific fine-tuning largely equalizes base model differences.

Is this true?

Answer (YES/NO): NO